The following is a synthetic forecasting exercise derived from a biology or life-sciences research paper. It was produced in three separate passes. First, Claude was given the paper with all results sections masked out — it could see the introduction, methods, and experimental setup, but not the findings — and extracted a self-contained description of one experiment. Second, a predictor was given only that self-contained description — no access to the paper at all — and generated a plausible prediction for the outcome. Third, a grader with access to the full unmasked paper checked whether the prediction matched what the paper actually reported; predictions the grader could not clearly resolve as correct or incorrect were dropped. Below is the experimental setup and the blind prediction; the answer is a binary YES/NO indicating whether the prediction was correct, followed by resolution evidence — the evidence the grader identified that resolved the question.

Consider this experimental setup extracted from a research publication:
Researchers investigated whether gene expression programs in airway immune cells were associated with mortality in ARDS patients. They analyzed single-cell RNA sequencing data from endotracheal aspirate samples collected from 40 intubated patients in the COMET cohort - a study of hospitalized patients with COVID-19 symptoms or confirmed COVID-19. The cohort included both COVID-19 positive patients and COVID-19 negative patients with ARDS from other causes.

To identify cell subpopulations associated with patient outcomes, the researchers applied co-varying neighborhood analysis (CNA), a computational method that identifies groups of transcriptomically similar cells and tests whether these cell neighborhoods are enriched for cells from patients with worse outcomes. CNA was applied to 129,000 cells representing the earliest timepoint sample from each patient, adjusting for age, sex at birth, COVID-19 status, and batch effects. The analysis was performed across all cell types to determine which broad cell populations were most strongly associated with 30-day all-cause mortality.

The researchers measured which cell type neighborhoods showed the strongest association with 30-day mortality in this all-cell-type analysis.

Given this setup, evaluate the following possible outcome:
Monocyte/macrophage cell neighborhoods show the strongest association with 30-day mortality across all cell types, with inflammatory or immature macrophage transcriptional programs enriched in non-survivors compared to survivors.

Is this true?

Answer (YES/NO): NO